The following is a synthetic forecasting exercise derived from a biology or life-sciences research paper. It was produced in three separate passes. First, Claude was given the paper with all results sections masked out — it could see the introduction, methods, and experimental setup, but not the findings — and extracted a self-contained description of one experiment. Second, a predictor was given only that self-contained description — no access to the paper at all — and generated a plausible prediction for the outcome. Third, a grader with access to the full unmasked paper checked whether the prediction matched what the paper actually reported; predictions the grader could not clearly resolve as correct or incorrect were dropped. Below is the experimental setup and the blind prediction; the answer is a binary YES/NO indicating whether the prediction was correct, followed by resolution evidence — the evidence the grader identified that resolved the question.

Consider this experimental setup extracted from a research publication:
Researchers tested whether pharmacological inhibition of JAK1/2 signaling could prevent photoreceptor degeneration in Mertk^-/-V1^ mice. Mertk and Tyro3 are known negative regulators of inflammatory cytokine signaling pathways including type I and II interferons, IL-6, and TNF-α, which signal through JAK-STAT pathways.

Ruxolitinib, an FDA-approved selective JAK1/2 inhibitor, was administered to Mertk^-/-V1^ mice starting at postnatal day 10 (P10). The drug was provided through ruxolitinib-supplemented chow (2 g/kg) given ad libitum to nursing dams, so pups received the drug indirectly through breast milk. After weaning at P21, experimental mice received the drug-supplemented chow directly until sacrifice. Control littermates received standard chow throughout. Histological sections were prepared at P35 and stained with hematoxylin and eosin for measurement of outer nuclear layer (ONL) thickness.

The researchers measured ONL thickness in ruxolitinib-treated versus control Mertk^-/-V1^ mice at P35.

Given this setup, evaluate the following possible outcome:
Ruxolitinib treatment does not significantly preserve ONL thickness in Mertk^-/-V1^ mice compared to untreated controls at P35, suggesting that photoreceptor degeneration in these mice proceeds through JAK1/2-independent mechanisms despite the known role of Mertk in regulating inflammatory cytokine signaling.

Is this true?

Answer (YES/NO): NO